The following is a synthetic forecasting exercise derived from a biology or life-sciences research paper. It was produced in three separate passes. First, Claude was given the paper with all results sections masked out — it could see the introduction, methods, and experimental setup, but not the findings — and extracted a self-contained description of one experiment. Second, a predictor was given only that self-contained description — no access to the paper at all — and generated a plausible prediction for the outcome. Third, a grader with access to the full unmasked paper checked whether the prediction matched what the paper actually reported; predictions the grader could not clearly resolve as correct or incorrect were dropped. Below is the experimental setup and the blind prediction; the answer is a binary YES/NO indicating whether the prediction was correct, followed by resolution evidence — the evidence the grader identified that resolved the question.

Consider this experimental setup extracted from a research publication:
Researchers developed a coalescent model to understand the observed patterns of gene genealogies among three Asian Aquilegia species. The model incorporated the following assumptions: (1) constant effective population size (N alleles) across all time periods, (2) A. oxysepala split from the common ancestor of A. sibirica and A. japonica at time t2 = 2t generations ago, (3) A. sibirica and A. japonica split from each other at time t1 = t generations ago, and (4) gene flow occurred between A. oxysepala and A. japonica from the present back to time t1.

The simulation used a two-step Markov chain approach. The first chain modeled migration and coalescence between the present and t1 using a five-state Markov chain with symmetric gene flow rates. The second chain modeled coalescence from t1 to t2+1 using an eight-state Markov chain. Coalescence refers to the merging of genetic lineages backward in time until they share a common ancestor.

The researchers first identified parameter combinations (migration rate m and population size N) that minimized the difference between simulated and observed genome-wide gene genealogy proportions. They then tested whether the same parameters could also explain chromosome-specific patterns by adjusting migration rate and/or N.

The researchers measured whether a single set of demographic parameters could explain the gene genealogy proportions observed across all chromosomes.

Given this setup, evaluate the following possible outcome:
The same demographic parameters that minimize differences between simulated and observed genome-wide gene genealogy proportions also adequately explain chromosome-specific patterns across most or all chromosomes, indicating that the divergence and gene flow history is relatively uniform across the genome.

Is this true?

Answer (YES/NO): NO